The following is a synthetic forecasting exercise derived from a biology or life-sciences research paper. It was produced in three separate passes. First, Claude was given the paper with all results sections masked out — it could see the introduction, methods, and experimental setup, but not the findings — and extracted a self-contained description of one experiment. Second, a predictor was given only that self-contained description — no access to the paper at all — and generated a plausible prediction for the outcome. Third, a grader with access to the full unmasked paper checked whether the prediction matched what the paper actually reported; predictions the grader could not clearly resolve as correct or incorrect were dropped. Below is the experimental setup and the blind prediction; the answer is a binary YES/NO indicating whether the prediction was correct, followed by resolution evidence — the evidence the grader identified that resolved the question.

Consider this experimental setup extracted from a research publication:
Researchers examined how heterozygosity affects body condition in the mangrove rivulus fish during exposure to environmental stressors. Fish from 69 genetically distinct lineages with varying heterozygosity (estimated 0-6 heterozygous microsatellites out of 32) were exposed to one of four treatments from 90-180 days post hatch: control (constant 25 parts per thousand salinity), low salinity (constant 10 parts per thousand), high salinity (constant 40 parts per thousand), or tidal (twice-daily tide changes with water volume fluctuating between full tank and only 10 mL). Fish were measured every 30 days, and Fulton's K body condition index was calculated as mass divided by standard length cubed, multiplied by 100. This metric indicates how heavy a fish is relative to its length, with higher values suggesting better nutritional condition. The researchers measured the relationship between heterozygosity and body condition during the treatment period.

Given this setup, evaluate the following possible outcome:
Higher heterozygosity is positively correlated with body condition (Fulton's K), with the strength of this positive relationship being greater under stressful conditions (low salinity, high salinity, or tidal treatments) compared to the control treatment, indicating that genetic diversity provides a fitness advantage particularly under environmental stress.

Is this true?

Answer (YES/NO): NO